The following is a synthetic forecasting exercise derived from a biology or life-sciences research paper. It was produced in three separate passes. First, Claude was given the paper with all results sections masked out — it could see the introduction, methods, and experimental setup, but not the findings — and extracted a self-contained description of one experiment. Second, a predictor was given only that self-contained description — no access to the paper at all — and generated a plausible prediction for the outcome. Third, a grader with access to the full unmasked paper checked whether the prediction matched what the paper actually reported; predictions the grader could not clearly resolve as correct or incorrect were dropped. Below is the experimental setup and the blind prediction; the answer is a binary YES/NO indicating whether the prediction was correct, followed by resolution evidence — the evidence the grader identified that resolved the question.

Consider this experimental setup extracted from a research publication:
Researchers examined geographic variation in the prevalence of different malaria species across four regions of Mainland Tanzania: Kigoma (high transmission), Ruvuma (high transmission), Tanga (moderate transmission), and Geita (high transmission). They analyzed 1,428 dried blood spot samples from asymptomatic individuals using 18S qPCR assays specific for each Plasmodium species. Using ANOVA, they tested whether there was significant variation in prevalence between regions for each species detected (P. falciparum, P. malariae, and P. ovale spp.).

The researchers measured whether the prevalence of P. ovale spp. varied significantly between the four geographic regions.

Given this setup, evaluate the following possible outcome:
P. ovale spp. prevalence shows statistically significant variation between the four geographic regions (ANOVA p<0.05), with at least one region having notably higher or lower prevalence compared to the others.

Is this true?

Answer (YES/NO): NO